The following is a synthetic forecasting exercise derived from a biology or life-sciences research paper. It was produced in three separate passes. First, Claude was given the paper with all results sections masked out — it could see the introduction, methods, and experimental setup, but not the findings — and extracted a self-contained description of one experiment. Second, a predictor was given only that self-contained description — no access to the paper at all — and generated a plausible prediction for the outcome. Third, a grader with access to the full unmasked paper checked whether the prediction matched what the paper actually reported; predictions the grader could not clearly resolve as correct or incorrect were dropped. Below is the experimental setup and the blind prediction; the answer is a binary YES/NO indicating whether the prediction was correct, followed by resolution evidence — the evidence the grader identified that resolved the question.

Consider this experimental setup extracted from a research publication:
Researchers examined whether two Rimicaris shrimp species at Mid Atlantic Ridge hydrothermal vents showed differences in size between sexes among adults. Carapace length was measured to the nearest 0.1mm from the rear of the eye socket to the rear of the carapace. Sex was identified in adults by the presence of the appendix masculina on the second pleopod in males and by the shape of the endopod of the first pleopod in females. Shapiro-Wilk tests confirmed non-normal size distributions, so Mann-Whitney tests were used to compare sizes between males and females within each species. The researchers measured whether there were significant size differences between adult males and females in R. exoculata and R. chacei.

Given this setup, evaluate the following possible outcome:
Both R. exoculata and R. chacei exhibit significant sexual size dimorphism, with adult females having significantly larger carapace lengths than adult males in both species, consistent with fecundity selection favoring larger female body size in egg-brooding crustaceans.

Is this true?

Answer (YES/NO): NO